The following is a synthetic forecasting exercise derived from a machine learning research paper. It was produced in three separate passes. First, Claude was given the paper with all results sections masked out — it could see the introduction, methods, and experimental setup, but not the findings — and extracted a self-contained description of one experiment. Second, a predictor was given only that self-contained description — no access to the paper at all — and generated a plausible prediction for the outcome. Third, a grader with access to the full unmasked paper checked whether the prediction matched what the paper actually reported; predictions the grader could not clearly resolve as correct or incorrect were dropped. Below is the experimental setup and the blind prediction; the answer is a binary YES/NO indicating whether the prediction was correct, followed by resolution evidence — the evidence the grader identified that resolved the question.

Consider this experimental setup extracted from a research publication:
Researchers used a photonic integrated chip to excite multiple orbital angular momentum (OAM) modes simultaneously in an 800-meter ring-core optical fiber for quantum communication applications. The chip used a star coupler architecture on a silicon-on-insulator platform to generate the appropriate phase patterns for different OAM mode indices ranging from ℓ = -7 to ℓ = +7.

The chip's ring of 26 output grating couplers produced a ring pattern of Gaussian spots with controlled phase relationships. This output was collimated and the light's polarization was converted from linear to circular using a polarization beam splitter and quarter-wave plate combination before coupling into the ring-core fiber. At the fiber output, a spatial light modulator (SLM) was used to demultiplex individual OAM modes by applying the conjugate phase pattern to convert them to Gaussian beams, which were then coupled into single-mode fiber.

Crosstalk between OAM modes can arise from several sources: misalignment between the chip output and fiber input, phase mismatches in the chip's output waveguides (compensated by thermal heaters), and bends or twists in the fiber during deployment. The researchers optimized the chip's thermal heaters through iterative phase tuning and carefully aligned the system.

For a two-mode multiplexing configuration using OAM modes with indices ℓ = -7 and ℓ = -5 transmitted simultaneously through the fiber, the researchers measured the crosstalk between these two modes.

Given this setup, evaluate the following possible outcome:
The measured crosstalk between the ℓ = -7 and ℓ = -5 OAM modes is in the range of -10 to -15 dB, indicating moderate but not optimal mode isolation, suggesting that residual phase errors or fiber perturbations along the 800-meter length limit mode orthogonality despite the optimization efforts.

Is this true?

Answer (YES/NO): YES